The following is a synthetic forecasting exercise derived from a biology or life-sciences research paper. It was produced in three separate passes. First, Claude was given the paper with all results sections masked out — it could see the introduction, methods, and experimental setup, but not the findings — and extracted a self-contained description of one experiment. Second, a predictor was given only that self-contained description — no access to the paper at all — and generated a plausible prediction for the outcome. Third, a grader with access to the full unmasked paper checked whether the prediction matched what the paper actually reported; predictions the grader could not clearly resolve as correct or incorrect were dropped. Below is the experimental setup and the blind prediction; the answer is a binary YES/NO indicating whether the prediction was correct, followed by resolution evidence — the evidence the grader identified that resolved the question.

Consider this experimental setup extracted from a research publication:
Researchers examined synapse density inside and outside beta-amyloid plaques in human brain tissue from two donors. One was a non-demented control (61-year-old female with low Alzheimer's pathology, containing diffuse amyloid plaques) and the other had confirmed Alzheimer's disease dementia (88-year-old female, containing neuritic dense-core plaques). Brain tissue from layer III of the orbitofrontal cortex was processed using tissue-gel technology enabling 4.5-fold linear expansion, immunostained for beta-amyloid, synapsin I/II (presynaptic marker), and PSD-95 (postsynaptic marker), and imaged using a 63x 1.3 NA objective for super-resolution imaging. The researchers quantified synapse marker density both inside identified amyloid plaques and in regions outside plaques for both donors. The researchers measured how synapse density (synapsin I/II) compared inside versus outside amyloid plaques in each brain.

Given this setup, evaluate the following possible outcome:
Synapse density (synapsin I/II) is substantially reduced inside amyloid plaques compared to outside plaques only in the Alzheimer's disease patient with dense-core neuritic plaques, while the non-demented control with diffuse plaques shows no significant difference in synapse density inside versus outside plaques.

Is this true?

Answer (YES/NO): YES